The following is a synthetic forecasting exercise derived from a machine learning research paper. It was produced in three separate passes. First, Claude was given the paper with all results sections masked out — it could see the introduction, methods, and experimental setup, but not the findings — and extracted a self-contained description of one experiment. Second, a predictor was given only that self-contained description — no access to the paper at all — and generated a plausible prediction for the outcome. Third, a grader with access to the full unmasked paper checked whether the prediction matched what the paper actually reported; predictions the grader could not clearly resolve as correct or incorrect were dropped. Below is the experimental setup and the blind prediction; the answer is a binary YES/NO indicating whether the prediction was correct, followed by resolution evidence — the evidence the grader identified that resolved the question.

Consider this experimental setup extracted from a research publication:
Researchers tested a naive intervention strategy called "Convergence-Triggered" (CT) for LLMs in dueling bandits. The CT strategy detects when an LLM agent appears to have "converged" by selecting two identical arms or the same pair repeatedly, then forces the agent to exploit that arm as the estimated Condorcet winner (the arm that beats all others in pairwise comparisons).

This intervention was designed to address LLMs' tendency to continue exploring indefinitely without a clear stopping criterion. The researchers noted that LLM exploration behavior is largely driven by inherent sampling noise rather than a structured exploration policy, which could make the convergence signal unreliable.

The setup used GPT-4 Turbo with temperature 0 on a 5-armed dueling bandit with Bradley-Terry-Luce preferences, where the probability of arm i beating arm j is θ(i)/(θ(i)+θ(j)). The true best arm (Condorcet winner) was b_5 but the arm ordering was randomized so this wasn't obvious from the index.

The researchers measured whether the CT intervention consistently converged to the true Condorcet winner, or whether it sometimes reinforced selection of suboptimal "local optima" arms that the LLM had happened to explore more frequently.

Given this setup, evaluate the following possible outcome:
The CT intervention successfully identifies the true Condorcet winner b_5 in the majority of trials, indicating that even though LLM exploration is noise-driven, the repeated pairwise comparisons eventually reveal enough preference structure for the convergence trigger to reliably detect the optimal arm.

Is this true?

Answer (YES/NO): NO